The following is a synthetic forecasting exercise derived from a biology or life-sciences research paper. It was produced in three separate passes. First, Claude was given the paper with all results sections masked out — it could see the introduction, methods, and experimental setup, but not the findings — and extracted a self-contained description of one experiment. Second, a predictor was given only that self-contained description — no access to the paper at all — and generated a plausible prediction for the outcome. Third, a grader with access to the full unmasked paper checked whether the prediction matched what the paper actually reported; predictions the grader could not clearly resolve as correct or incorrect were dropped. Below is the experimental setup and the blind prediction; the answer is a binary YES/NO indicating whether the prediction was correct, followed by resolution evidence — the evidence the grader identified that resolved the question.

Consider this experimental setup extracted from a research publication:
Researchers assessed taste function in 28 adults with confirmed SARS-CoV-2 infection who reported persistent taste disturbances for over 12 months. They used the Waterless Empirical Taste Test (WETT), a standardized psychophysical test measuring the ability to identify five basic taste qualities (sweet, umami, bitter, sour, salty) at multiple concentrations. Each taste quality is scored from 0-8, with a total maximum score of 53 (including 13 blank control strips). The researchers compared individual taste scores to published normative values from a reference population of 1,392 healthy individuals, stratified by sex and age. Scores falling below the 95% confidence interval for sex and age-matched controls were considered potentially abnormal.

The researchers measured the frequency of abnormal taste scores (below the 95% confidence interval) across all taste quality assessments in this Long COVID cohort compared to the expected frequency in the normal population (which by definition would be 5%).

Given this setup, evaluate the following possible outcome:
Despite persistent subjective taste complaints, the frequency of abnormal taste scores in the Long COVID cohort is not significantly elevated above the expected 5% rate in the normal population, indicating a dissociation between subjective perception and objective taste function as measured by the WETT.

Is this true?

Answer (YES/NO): NO